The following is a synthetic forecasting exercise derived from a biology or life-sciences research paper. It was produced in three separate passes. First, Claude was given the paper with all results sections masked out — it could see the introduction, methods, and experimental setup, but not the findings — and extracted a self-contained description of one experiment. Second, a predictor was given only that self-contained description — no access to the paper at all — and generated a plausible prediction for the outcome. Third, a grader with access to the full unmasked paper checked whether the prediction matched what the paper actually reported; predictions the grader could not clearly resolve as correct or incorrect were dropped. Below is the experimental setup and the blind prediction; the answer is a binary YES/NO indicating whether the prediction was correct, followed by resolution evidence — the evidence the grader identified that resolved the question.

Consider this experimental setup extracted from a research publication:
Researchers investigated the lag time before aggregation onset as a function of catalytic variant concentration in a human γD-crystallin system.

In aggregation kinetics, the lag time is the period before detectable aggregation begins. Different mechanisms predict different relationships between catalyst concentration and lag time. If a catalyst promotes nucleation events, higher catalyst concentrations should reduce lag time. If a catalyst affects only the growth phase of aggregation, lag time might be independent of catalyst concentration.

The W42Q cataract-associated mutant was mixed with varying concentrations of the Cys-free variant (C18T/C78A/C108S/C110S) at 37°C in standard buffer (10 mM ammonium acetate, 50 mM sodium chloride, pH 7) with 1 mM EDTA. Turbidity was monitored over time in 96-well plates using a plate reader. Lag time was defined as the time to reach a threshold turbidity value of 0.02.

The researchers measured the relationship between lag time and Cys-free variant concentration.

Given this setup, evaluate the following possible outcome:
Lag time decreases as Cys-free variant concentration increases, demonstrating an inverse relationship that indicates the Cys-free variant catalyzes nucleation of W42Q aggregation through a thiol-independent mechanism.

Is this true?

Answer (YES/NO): YES